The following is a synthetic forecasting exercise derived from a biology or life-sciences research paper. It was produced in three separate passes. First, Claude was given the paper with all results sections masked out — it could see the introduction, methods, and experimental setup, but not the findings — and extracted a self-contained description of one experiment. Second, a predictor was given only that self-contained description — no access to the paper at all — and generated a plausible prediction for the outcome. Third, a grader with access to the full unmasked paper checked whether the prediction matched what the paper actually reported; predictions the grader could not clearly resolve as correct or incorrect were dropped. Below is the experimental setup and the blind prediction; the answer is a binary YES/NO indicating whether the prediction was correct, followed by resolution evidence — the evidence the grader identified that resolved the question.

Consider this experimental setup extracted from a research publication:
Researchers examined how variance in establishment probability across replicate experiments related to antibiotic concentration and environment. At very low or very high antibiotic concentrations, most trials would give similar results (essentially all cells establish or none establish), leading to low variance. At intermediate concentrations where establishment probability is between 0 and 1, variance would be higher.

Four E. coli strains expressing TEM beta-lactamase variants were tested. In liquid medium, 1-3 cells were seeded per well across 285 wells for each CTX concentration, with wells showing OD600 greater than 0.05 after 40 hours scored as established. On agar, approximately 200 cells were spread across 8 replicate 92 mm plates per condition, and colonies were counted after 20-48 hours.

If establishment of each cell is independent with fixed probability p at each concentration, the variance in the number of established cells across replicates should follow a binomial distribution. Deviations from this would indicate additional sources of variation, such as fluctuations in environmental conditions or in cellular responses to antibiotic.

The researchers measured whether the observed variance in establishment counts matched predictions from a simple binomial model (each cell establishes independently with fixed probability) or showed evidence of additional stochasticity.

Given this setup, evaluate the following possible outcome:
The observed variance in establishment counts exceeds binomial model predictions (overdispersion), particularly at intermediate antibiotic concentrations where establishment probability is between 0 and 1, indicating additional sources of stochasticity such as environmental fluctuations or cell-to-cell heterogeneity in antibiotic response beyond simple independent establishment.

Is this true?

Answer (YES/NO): YES